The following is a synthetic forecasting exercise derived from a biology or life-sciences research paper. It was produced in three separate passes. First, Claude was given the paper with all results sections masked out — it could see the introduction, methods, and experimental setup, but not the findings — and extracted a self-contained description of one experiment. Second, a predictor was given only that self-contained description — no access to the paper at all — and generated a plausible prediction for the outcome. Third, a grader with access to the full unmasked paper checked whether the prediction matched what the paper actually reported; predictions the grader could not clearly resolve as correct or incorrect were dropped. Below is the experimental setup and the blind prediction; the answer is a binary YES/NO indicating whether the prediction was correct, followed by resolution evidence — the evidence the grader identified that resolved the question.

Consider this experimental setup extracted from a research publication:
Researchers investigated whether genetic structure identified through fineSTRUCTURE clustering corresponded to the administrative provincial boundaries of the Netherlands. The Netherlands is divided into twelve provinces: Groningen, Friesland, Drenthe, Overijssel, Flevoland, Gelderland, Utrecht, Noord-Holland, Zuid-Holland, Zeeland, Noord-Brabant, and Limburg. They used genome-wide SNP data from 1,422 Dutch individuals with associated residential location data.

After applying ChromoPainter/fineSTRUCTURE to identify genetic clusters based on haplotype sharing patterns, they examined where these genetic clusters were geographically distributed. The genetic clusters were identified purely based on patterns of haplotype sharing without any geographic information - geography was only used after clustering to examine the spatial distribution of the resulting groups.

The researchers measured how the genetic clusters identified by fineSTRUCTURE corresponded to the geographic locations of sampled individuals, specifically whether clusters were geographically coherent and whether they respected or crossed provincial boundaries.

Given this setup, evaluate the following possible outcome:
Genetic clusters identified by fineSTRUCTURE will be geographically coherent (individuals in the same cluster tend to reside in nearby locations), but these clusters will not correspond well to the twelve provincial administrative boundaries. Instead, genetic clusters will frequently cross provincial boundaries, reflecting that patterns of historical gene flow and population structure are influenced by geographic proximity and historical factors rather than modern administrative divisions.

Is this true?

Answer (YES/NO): YES